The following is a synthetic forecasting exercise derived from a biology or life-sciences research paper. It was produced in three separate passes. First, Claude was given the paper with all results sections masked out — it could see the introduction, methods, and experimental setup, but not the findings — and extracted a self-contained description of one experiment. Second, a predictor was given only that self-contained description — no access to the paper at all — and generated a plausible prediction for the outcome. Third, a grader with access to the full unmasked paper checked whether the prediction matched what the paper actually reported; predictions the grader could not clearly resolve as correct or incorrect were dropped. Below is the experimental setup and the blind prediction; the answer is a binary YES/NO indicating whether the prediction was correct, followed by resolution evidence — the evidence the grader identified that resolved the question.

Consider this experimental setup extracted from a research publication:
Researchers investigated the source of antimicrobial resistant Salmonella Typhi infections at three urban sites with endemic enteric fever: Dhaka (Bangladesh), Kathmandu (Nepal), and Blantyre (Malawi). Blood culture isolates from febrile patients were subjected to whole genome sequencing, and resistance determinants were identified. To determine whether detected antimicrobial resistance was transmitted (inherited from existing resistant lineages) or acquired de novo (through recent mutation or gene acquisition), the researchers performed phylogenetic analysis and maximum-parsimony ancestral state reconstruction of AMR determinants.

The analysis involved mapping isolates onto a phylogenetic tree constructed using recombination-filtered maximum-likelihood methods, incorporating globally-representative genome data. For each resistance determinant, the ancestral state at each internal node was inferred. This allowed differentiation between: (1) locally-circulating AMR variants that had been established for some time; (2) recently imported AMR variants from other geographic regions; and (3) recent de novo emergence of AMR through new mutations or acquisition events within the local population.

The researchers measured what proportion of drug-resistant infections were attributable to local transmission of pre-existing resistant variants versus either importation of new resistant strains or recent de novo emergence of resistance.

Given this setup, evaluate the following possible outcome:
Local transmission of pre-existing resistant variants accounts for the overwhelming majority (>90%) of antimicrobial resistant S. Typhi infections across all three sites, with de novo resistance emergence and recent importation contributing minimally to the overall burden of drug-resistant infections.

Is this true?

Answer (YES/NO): YES